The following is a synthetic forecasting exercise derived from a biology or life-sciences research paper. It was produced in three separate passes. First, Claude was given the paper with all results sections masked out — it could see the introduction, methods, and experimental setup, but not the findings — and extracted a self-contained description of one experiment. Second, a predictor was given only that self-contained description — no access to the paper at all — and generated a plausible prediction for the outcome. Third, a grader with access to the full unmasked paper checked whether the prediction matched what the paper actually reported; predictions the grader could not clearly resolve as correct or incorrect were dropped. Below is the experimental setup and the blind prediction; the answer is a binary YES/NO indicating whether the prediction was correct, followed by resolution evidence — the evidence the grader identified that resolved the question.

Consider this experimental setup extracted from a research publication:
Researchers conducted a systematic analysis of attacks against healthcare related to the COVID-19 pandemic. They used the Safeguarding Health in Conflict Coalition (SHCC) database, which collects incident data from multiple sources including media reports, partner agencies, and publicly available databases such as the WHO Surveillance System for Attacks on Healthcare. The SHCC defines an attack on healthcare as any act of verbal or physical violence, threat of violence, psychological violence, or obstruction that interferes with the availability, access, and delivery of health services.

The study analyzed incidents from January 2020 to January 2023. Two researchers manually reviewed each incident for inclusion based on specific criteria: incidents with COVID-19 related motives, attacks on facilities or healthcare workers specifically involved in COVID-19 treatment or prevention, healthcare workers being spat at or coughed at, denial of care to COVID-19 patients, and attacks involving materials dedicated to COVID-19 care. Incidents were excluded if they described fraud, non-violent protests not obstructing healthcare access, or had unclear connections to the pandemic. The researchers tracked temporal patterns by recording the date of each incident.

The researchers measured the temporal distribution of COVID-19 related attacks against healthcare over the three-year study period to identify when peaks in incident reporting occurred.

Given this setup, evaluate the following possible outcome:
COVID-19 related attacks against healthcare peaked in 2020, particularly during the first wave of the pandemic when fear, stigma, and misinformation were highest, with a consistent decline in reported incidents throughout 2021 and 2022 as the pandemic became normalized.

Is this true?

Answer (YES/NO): NO